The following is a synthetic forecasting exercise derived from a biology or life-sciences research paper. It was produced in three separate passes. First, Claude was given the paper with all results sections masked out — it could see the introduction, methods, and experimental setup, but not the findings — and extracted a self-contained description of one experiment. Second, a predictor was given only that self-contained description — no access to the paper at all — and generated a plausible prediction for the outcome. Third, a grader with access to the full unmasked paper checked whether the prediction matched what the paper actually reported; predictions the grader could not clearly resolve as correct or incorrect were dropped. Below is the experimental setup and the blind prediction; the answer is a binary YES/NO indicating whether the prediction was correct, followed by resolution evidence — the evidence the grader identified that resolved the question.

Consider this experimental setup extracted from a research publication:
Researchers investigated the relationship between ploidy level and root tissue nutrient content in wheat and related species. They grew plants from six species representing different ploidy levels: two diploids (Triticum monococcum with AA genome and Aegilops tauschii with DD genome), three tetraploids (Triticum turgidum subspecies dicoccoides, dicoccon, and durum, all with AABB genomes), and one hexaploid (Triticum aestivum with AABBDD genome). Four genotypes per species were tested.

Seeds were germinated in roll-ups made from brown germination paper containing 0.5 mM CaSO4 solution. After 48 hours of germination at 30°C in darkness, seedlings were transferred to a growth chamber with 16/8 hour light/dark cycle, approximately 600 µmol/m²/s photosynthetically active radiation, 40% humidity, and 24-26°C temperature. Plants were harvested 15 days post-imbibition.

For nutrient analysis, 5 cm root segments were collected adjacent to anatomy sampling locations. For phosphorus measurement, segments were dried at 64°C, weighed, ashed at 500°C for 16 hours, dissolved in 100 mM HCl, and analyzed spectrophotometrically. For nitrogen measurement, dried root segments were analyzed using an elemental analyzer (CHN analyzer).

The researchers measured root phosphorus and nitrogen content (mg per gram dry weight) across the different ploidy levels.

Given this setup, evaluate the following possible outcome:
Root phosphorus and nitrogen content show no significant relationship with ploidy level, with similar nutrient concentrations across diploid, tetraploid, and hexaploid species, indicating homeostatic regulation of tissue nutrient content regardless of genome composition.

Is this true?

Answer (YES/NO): NO